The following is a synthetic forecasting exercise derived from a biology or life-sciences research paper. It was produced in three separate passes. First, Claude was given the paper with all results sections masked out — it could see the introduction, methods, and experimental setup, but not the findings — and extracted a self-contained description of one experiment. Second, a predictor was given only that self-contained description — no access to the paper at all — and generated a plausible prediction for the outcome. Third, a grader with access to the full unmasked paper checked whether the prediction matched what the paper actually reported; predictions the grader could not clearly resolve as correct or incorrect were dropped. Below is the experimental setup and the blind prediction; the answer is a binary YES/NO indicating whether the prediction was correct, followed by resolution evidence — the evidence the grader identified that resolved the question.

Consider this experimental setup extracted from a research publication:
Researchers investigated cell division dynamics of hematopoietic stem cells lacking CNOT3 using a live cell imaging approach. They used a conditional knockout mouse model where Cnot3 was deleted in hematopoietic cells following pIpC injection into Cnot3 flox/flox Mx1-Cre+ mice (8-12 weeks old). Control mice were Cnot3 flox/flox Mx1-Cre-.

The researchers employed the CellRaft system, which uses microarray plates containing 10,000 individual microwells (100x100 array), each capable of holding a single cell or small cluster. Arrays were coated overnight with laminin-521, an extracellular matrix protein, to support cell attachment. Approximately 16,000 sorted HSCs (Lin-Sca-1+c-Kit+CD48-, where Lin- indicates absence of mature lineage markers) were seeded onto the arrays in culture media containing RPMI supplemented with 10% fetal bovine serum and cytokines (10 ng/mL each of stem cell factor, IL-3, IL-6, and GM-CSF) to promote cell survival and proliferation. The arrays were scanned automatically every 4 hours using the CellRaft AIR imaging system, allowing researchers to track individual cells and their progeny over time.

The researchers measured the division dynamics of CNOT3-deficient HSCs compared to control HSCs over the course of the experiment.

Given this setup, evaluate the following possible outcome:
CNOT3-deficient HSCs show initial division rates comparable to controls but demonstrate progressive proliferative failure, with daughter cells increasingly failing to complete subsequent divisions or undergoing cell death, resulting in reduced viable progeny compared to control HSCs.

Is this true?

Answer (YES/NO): NO